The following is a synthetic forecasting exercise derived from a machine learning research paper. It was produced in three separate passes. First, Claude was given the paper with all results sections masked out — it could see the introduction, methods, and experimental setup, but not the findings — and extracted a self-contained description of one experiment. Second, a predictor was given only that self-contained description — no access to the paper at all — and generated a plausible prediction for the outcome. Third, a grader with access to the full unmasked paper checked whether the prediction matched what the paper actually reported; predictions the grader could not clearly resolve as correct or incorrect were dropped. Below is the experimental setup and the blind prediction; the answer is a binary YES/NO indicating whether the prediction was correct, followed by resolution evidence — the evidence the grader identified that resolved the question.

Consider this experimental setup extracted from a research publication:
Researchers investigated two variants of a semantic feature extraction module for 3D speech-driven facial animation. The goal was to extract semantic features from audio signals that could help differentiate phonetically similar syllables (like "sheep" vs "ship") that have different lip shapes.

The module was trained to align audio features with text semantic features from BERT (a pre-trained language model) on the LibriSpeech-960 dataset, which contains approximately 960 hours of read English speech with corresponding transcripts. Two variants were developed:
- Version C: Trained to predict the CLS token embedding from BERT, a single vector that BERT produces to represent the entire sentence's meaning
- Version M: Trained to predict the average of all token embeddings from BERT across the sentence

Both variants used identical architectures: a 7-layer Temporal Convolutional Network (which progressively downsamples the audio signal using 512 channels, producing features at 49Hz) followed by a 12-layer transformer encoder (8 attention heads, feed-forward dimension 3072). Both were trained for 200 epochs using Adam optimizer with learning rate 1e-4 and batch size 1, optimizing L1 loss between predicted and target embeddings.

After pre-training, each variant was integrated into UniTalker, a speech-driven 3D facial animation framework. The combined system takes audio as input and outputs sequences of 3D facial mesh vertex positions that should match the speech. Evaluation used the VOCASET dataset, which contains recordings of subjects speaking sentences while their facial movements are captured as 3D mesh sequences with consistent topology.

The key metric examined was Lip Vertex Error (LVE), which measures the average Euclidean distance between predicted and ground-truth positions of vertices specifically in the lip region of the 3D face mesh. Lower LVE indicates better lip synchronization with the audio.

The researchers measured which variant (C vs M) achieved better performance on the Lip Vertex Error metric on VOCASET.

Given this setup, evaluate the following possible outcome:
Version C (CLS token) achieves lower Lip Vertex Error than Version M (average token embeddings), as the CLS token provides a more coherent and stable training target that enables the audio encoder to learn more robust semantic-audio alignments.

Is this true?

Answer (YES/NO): YES